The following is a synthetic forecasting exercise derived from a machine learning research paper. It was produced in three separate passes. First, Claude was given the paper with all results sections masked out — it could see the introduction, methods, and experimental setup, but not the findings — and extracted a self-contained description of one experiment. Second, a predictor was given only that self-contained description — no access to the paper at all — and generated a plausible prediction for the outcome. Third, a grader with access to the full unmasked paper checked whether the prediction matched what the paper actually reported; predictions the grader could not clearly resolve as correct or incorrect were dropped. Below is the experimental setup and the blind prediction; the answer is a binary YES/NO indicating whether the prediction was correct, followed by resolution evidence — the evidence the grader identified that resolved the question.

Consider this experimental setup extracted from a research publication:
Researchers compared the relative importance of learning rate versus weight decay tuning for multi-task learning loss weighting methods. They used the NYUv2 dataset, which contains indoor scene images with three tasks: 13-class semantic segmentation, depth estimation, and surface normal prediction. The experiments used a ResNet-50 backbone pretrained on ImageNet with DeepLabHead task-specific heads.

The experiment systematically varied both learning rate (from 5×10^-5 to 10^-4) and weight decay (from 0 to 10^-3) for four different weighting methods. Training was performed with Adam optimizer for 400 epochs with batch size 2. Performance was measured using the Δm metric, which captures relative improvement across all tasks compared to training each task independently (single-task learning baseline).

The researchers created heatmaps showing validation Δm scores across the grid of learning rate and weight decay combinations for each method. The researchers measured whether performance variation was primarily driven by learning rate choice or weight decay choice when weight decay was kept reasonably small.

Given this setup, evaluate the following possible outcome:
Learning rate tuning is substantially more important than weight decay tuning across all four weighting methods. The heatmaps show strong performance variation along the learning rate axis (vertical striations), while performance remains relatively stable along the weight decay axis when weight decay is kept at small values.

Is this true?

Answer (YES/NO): YES